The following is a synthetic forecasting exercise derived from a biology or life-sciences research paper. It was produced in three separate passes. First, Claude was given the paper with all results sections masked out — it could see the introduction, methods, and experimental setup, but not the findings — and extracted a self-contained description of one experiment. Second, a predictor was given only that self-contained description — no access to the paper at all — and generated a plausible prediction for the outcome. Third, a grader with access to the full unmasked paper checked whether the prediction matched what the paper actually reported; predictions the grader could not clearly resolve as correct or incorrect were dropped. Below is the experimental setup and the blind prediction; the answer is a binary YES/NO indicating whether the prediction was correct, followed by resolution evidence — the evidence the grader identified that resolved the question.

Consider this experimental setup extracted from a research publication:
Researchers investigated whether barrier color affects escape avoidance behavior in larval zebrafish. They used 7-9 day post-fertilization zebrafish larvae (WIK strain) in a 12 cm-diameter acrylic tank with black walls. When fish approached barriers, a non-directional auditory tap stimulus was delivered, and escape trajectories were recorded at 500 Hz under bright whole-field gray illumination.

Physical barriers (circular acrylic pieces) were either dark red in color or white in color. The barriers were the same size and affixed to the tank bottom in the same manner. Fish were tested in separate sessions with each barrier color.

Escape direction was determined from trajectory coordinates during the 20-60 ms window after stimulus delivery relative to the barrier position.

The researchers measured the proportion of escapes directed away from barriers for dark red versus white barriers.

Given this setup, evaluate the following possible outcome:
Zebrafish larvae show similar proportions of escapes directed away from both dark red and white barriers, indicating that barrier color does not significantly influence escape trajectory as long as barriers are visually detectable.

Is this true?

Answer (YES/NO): NO